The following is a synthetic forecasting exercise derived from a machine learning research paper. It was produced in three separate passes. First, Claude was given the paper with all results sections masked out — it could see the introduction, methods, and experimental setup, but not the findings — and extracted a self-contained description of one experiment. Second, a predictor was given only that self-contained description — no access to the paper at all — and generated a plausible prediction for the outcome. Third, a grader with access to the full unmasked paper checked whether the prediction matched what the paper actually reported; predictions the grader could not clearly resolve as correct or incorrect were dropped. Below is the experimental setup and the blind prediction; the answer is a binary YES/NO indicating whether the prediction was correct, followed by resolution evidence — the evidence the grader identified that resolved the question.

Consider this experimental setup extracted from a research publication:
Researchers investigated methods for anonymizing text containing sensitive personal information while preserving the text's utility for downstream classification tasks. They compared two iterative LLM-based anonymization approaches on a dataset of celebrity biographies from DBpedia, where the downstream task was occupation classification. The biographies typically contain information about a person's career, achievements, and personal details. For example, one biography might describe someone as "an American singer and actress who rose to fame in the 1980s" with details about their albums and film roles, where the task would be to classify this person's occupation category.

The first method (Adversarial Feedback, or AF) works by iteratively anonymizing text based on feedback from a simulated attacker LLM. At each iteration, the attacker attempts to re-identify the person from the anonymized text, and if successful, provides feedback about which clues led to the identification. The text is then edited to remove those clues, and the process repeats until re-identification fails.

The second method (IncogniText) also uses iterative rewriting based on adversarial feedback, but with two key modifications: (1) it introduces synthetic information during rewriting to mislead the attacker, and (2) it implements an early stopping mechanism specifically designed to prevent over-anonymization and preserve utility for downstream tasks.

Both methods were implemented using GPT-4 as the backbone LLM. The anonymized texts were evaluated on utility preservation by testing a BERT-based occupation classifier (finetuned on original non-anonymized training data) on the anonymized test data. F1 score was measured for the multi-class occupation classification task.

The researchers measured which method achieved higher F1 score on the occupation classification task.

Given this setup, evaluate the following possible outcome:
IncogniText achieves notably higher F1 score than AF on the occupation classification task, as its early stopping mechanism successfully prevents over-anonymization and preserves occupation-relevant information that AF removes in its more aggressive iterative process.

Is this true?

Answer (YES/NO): NO